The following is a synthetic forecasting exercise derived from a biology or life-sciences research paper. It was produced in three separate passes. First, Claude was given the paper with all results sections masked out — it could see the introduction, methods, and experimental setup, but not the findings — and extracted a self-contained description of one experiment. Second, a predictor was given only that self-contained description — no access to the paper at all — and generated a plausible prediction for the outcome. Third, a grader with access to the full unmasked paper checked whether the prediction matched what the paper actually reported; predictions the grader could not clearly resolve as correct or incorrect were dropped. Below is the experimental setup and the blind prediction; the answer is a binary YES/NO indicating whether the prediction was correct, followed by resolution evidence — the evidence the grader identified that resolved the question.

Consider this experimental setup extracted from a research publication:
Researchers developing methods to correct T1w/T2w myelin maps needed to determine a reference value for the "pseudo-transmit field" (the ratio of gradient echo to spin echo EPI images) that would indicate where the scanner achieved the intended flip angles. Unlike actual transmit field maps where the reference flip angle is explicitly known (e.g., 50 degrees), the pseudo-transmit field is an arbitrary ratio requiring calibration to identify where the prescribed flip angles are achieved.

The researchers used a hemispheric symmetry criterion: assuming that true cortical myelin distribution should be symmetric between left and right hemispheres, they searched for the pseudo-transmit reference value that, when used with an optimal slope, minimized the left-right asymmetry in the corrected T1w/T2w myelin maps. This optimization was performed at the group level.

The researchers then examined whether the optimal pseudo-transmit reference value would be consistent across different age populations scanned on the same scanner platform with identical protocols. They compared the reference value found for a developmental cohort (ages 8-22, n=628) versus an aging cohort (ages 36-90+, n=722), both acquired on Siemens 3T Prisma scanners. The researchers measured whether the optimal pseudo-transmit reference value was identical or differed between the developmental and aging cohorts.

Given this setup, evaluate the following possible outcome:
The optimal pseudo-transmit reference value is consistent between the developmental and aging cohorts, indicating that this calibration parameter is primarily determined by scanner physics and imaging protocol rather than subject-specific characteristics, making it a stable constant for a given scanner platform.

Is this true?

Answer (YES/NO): NO